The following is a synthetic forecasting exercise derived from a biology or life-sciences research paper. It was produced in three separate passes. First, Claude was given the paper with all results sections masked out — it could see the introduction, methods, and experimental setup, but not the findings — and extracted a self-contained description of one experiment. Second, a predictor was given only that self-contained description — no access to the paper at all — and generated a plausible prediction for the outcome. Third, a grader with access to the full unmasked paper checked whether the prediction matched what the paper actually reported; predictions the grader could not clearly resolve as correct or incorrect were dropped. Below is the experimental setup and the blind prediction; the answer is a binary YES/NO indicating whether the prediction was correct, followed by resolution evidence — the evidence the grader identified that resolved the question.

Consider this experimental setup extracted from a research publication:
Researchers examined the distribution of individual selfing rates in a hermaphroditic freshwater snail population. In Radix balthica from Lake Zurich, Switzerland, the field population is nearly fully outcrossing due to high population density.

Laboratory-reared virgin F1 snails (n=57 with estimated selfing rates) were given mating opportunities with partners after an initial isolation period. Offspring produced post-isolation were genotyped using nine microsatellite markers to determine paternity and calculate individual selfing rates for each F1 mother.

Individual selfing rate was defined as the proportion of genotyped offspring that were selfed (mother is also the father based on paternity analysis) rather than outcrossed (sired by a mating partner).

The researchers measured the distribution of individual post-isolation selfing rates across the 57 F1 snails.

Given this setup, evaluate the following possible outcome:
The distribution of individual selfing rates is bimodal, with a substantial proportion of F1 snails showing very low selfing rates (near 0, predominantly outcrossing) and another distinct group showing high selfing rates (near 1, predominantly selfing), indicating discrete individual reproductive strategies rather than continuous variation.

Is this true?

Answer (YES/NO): YES